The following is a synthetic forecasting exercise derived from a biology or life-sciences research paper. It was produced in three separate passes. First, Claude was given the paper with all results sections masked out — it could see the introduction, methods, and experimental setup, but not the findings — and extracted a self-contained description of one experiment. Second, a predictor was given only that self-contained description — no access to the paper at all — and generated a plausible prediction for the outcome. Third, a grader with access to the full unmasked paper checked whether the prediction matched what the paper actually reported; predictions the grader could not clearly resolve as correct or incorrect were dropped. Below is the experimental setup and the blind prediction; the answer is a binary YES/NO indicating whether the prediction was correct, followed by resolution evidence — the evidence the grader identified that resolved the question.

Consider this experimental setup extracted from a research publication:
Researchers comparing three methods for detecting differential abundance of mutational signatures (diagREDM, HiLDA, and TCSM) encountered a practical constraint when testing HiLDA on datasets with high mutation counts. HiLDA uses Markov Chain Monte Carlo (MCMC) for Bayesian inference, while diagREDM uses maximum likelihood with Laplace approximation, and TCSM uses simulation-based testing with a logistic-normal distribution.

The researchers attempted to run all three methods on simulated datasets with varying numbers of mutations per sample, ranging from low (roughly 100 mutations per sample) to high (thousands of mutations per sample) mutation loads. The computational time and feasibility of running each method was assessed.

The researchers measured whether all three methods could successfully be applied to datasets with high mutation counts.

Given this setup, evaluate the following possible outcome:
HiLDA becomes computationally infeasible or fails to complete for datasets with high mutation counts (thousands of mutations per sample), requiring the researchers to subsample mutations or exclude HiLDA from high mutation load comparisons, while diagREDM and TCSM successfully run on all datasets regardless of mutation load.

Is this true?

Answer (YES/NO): YES